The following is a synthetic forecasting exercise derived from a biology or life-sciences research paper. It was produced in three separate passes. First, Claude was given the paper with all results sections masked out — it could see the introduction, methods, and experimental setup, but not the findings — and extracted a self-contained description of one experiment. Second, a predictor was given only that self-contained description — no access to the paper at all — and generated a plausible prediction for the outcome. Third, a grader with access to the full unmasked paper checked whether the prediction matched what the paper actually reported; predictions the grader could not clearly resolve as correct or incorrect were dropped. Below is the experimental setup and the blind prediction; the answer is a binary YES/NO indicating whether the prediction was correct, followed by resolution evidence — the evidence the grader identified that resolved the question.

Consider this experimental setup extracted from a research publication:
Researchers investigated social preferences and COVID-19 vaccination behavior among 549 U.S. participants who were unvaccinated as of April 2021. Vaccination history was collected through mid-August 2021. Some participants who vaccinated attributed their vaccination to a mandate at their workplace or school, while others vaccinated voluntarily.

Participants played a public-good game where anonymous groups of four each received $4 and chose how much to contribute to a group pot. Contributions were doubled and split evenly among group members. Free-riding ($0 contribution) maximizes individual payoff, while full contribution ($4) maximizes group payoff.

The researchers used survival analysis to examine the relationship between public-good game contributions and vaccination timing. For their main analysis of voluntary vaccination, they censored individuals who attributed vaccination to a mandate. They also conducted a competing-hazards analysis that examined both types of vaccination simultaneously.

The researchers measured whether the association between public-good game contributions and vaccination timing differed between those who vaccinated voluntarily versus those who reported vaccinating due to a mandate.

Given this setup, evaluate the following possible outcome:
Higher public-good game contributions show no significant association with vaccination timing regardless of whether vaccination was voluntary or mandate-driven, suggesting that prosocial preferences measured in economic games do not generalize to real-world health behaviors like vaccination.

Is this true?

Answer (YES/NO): NO